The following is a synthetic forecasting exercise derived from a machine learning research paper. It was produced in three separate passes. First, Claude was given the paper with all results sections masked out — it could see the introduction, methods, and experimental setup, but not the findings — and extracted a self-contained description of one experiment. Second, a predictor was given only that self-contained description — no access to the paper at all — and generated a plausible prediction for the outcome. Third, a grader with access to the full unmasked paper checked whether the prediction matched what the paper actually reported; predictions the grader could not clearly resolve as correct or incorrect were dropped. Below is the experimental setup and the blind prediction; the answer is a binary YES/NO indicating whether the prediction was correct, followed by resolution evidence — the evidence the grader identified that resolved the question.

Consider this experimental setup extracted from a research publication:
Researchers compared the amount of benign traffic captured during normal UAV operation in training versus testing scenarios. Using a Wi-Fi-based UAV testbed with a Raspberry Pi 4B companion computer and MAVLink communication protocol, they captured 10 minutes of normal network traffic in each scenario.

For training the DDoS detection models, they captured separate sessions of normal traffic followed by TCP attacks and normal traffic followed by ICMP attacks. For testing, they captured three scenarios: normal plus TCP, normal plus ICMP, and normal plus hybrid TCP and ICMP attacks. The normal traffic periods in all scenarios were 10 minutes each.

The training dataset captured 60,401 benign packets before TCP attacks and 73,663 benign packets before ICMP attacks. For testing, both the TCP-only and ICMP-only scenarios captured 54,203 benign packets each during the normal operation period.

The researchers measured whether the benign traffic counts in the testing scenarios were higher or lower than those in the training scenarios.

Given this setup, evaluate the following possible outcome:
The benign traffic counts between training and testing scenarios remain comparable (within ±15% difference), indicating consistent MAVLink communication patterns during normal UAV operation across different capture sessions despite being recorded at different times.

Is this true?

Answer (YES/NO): NO